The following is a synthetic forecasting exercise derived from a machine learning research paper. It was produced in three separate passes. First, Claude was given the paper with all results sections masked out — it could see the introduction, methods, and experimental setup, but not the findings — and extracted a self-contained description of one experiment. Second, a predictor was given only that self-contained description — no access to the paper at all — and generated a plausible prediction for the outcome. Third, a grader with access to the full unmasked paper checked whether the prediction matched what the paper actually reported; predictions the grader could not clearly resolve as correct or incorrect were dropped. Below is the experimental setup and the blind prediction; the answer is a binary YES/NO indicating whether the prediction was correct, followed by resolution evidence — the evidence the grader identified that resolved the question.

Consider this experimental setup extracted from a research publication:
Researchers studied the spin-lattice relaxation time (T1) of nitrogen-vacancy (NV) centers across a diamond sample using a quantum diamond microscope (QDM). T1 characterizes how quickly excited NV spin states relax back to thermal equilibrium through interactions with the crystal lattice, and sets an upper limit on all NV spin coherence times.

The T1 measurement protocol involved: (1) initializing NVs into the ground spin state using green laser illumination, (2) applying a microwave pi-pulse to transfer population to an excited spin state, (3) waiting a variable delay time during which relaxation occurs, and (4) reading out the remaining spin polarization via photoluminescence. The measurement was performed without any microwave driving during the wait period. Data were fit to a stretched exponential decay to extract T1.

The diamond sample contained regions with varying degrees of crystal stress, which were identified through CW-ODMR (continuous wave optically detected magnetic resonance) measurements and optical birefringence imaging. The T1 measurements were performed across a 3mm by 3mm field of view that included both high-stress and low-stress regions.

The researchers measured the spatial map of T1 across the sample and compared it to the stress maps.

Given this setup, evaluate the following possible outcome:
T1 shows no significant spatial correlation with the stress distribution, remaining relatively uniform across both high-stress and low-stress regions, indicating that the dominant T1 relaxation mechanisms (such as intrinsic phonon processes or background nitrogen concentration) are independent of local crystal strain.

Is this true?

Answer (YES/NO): YES